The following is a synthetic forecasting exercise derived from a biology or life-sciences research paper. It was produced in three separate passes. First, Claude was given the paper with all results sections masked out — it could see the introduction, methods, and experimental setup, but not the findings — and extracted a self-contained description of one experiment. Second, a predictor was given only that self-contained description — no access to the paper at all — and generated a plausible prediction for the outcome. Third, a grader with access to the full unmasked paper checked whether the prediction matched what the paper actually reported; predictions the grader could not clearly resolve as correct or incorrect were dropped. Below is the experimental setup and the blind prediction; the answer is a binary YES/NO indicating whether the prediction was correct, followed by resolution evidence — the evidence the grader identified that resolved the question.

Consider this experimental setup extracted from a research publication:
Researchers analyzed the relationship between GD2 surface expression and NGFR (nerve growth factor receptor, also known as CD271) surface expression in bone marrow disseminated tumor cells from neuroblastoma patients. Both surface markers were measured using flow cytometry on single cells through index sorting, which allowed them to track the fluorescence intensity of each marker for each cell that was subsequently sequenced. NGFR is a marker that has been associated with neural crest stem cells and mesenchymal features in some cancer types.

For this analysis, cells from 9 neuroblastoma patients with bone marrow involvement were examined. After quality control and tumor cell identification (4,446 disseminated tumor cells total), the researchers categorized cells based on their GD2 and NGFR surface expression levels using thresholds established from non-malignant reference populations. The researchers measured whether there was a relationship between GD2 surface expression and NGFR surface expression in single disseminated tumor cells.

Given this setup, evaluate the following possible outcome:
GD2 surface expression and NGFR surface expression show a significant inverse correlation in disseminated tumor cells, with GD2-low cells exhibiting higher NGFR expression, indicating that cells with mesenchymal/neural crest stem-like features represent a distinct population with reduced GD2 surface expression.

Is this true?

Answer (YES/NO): NO